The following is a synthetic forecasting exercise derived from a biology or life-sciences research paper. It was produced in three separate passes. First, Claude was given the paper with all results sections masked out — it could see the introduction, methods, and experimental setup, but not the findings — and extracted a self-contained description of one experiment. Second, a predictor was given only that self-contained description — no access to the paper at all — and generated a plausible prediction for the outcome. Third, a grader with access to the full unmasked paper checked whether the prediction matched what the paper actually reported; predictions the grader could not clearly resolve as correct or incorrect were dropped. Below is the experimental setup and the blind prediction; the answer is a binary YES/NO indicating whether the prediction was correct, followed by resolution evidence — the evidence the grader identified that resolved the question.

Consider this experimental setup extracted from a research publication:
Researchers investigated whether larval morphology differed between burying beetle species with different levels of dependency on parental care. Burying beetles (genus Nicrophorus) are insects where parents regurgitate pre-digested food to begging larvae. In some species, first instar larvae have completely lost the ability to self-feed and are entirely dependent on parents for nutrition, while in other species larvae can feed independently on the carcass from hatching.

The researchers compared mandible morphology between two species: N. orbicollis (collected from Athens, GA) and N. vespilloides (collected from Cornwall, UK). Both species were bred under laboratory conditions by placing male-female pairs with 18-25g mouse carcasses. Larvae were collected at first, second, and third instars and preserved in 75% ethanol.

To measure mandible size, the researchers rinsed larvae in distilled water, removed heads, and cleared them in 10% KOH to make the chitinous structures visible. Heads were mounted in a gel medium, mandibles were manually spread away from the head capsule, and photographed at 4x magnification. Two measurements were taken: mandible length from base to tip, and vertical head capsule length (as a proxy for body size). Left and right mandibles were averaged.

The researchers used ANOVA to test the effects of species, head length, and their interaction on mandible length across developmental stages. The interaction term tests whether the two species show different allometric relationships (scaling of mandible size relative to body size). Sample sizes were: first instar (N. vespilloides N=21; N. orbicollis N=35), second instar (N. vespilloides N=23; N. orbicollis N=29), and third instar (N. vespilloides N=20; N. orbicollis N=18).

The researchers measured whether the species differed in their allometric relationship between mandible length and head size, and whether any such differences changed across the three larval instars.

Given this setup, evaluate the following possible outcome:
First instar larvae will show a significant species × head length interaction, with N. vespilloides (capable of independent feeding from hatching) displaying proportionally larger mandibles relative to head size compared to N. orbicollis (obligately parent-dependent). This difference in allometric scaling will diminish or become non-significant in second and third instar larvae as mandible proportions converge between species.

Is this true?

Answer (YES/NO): NO